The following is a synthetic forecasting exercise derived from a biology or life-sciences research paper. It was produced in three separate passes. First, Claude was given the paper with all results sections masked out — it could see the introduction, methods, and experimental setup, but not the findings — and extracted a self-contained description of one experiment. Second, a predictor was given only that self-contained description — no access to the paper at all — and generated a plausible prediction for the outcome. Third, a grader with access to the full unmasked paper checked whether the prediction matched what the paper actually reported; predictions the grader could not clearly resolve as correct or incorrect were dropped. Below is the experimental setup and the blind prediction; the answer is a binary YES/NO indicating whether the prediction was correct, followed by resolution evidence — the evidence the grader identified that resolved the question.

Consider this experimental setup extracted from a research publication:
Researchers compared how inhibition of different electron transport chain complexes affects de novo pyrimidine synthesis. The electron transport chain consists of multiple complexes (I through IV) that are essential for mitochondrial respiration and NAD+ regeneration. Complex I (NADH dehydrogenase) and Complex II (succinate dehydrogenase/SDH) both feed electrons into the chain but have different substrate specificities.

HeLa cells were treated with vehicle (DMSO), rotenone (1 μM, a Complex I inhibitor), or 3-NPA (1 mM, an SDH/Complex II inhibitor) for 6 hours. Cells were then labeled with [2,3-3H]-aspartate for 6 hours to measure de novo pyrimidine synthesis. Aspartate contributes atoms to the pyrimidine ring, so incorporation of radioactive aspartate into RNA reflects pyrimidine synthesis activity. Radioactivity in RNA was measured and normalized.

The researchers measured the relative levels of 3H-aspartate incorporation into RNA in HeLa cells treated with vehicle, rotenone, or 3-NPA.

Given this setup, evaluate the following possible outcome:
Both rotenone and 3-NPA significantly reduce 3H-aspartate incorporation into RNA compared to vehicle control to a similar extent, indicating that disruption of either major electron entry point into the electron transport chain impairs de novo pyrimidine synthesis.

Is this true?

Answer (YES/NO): NO